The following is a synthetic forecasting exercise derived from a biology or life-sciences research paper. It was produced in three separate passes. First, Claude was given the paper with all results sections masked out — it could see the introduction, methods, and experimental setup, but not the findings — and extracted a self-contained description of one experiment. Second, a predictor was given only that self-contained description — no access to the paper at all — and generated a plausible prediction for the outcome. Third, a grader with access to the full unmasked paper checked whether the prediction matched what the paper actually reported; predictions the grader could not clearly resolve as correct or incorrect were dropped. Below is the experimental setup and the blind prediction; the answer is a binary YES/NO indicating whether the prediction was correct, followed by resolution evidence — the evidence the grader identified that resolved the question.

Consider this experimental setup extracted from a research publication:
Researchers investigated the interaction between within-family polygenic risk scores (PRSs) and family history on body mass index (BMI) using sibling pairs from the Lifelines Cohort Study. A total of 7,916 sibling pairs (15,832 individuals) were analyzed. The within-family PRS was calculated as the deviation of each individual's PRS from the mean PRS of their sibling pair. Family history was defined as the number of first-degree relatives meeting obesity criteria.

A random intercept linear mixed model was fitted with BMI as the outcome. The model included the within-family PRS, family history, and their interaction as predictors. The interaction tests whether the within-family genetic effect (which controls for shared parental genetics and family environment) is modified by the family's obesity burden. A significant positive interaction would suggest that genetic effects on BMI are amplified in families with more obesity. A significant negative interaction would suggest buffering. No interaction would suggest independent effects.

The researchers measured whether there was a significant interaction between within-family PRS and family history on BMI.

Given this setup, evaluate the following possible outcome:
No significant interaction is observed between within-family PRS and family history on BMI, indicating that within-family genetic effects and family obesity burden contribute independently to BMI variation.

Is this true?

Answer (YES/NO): NO